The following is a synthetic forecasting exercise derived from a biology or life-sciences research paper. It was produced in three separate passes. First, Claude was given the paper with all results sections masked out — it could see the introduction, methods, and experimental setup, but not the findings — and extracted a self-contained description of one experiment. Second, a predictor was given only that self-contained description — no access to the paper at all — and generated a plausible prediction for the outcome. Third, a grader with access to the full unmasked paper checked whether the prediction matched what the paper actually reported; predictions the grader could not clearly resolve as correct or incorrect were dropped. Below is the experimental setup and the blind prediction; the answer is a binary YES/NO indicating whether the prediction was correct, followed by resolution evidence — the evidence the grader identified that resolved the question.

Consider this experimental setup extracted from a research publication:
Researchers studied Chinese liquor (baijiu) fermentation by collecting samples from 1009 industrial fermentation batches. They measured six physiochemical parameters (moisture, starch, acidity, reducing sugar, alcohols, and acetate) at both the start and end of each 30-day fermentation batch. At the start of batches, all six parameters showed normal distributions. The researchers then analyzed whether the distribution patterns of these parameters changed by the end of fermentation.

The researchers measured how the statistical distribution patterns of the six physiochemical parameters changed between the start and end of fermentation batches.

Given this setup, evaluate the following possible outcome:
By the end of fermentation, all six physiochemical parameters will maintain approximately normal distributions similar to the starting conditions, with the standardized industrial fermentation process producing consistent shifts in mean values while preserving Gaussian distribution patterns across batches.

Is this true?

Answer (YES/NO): NO